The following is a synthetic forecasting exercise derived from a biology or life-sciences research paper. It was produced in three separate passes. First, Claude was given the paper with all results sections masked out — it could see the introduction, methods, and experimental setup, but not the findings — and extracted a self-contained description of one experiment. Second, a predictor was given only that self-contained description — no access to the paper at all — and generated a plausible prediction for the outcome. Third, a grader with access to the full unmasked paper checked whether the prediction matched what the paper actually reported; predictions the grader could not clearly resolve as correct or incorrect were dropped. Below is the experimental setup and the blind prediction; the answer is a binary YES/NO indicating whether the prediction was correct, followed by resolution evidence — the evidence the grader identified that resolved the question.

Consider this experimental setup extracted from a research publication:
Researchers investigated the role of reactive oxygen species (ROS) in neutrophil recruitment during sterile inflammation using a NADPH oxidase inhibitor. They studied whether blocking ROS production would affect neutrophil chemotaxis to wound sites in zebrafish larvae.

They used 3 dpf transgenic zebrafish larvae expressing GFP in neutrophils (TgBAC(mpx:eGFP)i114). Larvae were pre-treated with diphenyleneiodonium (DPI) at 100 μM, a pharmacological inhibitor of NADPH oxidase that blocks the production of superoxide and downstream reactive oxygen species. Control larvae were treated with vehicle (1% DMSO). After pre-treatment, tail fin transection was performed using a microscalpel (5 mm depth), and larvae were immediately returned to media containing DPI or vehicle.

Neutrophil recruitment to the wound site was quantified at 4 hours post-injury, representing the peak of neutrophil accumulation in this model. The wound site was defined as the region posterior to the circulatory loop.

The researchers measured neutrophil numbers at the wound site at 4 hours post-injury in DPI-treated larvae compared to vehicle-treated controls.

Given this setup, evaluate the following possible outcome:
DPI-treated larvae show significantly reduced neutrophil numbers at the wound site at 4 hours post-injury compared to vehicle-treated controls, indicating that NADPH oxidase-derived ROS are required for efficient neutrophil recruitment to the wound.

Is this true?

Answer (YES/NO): YES